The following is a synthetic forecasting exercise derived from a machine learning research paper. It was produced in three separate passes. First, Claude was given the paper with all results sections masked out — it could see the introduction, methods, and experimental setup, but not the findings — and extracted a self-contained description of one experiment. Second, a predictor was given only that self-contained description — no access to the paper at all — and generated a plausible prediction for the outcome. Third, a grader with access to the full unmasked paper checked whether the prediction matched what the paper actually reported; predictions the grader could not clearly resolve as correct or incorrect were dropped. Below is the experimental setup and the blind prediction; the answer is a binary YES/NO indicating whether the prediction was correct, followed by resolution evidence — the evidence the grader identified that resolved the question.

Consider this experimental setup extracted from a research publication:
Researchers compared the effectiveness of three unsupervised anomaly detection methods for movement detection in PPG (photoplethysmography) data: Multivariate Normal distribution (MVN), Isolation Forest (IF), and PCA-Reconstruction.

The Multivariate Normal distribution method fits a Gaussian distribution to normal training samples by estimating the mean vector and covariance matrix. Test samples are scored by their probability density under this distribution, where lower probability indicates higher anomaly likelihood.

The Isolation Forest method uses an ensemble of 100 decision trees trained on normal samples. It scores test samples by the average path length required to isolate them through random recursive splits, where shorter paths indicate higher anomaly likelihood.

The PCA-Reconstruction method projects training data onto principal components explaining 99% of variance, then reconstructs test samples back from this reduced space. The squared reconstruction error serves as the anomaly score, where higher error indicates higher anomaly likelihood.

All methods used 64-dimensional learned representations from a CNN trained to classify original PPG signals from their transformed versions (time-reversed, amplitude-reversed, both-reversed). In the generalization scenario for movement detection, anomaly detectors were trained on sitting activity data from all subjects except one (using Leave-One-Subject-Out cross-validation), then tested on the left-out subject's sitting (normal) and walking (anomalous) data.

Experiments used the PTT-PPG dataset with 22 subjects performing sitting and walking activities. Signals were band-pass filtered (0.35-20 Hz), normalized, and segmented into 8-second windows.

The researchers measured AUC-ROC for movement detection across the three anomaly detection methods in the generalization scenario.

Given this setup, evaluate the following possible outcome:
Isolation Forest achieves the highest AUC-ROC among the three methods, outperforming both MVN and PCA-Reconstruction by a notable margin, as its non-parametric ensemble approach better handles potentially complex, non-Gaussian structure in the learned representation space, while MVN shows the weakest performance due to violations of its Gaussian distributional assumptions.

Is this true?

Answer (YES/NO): NO